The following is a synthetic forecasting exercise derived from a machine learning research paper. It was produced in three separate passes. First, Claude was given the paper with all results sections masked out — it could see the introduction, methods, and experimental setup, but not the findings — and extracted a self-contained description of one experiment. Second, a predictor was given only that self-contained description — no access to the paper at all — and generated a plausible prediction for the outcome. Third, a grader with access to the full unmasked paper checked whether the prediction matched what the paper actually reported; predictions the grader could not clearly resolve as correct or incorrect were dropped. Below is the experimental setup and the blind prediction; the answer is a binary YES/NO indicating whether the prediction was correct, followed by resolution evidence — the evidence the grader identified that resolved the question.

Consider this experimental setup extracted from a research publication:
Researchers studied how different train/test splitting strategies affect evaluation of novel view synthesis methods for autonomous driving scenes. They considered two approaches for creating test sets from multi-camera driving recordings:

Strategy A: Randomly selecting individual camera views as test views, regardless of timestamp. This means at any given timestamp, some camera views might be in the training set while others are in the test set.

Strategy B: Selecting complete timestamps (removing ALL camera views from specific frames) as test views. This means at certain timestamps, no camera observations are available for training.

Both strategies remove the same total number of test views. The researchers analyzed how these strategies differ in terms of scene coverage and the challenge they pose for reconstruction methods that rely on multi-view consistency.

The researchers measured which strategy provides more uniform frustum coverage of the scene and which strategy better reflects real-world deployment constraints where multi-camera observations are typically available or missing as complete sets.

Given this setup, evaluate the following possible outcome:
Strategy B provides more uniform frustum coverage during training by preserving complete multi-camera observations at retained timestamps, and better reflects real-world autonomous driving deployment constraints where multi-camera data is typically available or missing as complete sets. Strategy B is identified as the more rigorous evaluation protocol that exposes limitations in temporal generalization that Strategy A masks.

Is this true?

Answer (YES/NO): NO